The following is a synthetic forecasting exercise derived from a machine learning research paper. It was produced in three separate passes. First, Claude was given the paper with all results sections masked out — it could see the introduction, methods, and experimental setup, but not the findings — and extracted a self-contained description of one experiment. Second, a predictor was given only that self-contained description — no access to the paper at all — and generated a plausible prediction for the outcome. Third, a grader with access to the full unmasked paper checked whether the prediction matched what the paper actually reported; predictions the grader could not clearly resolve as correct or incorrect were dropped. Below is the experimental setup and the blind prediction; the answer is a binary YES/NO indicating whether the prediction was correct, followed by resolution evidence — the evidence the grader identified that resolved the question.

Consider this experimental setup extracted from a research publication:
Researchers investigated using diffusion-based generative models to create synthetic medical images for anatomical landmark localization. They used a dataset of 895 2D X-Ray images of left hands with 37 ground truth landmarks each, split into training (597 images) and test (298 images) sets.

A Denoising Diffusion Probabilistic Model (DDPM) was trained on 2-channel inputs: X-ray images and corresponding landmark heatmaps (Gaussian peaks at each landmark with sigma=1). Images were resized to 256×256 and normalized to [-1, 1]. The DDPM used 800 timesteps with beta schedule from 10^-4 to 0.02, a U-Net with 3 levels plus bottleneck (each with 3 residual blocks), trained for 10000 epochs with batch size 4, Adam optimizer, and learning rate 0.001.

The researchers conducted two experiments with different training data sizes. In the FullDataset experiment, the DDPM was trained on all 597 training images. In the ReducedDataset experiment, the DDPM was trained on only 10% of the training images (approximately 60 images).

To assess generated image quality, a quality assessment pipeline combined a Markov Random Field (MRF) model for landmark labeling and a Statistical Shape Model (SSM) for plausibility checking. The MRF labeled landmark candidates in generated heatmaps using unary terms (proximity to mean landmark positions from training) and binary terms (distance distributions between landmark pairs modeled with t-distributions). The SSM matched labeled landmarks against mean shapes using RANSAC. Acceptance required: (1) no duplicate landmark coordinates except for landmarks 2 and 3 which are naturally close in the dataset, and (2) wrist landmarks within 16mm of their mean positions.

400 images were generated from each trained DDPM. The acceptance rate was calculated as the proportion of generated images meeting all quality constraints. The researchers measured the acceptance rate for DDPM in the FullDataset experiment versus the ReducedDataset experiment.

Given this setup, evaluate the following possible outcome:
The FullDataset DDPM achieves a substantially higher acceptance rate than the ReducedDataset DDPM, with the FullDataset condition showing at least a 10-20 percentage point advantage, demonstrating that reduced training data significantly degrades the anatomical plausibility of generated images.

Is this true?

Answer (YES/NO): YES